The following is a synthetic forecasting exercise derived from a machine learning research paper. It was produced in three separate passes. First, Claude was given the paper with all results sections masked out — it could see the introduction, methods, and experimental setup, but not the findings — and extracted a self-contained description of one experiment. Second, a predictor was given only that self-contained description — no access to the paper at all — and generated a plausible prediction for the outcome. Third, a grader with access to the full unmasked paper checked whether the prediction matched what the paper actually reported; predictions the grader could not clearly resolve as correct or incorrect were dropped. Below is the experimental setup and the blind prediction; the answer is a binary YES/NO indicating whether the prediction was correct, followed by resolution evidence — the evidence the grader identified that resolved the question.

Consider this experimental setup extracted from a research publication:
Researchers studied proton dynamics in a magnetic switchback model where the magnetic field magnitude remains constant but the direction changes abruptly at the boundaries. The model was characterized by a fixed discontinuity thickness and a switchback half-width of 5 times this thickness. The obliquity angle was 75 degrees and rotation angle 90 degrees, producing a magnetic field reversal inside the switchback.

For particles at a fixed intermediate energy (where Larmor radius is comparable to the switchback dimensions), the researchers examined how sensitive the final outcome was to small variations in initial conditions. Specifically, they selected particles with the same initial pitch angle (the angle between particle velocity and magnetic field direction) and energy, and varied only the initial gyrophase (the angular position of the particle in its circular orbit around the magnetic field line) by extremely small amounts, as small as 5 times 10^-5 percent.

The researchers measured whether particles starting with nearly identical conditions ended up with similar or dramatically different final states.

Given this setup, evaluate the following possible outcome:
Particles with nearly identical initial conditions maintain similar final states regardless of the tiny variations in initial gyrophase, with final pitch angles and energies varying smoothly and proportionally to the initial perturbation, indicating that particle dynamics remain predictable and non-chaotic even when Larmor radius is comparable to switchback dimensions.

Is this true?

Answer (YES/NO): NO